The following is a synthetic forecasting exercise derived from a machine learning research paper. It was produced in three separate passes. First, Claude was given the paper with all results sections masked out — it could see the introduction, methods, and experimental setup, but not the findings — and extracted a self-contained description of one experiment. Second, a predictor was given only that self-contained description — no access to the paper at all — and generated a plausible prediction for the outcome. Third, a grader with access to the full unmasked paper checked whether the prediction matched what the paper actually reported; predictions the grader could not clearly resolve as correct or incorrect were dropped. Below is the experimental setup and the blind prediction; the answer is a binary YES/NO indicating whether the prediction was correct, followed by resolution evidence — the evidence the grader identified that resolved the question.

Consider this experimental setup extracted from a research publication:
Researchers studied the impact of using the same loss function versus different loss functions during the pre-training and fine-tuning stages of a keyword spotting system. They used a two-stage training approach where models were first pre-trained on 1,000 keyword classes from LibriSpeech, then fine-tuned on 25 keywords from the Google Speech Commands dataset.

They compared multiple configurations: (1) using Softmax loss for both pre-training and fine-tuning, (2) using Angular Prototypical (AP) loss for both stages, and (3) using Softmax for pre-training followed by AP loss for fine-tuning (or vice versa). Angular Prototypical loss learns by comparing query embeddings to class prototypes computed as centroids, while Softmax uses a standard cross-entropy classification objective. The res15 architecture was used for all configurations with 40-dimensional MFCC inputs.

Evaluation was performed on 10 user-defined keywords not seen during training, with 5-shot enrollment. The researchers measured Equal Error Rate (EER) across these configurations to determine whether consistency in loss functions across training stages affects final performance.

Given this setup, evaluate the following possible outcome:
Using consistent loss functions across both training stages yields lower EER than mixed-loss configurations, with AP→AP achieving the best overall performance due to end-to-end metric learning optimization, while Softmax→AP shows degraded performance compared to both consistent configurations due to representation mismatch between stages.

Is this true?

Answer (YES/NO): NO